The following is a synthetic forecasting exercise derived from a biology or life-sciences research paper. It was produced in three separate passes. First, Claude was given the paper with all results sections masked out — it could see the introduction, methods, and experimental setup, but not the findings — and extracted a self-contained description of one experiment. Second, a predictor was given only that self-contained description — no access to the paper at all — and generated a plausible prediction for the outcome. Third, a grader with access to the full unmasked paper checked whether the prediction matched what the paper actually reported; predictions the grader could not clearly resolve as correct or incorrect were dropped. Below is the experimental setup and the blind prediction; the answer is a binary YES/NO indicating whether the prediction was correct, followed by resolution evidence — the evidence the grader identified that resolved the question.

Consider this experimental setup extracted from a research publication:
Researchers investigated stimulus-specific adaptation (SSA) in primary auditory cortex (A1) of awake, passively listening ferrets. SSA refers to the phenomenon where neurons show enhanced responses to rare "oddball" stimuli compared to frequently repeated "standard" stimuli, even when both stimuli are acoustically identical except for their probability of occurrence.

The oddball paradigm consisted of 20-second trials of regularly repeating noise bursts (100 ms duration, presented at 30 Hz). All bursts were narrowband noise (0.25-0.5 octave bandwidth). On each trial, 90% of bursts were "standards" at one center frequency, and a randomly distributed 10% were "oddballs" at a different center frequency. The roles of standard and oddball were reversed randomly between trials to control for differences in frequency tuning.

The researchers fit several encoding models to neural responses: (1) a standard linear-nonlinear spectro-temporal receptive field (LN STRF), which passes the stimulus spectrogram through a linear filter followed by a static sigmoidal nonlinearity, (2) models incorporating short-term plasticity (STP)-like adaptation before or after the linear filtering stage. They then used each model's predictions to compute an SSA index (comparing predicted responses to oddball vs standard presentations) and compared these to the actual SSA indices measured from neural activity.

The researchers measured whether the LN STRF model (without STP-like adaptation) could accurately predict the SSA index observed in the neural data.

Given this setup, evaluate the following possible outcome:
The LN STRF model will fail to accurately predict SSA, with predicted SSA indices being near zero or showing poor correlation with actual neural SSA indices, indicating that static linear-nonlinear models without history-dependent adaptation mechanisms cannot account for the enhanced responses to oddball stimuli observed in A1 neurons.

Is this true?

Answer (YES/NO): YES